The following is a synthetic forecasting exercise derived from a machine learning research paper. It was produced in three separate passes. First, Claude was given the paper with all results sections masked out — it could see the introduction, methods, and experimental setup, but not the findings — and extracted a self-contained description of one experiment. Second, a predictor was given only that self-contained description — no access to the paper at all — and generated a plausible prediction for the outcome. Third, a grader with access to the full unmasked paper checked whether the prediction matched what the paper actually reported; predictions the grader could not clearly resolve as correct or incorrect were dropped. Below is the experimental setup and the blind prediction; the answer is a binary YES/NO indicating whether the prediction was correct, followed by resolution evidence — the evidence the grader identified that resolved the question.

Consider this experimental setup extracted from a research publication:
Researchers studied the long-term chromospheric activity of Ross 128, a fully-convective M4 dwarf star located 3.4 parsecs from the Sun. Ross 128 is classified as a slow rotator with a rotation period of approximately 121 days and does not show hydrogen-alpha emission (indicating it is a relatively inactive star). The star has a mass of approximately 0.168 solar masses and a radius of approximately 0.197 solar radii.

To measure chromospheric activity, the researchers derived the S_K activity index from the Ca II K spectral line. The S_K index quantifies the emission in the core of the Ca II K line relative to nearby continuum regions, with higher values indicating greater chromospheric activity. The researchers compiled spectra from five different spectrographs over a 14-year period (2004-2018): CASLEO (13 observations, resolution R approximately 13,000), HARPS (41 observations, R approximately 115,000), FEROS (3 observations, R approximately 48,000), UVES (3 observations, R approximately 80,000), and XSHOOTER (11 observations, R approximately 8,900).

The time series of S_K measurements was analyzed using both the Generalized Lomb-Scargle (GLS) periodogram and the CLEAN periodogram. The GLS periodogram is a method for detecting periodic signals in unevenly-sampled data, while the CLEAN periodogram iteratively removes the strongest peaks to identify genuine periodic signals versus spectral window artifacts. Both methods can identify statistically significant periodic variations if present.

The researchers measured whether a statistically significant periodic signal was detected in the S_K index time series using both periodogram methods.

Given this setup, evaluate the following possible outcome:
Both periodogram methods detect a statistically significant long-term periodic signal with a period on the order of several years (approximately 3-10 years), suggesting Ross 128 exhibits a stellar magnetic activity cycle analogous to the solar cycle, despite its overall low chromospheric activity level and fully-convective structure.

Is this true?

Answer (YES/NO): YES